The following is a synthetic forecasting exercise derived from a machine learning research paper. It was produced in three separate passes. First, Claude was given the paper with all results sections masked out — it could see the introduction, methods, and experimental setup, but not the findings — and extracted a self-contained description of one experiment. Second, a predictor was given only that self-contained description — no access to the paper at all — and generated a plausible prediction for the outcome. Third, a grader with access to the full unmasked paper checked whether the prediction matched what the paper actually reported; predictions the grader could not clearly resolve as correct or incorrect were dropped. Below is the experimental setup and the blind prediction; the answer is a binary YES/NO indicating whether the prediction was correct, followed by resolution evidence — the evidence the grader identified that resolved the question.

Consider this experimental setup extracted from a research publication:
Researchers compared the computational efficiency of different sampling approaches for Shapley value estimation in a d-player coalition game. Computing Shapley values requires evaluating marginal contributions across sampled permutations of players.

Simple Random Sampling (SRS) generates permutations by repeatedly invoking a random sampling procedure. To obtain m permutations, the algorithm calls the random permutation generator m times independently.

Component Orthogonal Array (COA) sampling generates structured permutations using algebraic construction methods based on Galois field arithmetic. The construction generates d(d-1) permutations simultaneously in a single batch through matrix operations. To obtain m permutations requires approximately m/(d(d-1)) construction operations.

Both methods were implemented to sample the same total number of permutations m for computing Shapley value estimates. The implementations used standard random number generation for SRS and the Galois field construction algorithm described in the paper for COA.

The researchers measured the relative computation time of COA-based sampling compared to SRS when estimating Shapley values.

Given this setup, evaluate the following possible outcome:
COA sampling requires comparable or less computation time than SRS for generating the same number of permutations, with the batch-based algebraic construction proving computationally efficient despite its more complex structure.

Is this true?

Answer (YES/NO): YES